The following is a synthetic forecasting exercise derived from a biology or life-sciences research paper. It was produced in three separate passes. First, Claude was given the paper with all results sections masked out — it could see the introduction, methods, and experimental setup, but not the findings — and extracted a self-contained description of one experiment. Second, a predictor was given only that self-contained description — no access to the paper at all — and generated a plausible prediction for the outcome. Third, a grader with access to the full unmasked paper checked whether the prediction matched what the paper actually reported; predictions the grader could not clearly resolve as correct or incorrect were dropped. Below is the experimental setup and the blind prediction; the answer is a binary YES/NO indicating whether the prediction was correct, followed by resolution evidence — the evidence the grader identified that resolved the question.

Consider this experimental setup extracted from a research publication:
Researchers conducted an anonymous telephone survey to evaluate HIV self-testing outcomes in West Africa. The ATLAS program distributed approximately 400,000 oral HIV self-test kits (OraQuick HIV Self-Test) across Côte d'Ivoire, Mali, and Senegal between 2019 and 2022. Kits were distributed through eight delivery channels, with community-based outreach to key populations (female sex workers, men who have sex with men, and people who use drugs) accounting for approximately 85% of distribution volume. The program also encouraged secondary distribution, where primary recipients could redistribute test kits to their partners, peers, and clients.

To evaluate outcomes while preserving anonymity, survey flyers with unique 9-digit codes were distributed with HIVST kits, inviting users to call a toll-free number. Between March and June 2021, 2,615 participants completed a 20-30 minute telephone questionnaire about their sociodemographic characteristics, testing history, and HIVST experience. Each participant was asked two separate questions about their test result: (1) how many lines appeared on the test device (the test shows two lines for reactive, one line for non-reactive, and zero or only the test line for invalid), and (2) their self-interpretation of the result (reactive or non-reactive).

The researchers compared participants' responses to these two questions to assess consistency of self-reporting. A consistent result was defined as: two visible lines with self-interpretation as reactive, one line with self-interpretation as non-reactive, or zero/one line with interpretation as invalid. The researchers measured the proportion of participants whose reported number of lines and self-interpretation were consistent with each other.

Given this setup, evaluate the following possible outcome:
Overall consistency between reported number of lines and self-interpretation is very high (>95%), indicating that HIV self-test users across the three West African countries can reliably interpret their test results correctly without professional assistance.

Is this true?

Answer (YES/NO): NO